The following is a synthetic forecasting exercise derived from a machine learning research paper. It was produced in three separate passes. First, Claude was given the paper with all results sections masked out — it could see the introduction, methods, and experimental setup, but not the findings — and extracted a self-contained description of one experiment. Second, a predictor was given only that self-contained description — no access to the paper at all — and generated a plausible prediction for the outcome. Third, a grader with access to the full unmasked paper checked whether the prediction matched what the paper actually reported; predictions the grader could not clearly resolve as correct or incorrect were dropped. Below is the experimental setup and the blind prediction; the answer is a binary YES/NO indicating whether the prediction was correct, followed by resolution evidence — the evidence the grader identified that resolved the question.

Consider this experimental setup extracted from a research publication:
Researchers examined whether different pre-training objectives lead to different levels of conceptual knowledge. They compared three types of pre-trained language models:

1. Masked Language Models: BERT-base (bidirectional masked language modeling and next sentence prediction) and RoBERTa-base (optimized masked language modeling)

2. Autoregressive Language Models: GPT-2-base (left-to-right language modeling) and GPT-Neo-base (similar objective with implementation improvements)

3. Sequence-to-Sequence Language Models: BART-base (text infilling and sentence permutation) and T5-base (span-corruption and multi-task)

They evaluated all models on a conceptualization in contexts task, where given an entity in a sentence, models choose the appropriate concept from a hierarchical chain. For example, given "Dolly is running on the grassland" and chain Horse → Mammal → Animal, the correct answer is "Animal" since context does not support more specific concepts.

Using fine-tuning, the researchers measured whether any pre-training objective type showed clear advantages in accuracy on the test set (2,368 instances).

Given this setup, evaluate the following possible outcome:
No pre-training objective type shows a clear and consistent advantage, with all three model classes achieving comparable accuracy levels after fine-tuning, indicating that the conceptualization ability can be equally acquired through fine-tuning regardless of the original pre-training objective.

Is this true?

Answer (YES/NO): YES